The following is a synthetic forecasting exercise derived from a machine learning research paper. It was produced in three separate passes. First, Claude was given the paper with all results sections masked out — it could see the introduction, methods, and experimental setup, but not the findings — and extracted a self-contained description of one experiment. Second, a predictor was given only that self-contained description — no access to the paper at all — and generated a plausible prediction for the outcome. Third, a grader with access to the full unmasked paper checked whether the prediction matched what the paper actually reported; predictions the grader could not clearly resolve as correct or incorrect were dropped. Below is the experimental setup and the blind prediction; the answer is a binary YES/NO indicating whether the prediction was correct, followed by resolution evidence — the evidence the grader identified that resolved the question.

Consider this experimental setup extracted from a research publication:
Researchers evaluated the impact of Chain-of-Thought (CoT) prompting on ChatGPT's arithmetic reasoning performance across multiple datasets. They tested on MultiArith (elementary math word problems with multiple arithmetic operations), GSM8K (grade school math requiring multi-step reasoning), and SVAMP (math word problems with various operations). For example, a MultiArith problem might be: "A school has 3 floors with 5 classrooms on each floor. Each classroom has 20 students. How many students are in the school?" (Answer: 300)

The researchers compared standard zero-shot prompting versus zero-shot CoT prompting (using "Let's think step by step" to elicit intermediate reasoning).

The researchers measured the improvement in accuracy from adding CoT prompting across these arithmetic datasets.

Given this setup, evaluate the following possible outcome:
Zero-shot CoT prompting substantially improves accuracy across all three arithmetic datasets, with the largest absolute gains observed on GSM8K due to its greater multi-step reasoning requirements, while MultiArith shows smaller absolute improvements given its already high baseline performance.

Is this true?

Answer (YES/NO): NO